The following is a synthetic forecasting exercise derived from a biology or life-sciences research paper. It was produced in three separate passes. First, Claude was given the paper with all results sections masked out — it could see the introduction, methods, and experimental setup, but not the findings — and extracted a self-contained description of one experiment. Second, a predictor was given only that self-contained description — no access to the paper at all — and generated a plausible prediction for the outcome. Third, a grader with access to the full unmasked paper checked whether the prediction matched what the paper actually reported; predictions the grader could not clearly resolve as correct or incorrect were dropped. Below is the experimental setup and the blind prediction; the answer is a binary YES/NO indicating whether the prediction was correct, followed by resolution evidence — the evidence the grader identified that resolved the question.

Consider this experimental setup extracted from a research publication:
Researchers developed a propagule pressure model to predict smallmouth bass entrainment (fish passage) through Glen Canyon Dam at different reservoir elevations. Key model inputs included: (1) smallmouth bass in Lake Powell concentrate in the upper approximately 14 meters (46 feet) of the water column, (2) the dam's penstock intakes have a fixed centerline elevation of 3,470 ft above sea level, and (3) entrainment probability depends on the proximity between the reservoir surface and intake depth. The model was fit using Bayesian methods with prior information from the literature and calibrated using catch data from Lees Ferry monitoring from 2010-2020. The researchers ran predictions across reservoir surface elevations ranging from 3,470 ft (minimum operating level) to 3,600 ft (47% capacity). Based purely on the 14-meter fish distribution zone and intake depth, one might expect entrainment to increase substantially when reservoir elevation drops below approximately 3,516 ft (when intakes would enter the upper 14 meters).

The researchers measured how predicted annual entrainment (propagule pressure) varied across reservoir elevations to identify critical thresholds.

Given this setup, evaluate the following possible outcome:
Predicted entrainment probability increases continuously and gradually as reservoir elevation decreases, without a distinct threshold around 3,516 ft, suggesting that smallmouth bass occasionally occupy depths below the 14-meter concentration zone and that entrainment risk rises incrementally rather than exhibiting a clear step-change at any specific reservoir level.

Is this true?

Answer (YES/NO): NO